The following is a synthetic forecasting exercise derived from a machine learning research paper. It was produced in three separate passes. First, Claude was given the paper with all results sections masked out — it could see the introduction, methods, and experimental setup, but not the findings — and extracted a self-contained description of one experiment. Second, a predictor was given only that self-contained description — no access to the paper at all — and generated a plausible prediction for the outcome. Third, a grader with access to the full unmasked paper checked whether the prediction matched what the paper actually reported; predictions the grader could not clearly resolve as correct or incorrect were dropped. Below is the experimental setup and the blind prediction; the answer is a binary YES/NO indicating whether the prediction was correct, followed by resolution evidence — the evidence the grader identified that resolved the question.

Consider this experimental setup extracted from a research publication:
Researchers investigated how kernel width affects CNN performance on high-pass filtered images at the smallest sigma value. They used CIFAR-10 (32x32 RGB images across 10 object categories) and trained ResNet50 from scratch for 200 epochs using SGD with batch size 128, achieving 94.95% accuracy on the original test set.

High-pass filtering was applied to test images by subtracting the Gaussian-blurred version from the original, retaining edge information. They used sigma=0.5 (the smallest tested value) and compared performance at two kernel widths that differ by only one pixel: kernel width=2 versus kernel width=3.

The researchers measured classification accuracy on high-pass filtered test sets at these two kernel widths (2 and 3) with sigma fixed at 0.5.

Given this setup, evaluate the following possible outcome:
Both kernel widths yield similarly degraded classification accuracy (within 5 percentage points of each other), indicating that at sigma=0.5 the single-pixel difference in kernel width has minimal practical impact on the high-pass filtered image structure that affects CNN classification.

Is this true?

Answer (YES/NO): NO